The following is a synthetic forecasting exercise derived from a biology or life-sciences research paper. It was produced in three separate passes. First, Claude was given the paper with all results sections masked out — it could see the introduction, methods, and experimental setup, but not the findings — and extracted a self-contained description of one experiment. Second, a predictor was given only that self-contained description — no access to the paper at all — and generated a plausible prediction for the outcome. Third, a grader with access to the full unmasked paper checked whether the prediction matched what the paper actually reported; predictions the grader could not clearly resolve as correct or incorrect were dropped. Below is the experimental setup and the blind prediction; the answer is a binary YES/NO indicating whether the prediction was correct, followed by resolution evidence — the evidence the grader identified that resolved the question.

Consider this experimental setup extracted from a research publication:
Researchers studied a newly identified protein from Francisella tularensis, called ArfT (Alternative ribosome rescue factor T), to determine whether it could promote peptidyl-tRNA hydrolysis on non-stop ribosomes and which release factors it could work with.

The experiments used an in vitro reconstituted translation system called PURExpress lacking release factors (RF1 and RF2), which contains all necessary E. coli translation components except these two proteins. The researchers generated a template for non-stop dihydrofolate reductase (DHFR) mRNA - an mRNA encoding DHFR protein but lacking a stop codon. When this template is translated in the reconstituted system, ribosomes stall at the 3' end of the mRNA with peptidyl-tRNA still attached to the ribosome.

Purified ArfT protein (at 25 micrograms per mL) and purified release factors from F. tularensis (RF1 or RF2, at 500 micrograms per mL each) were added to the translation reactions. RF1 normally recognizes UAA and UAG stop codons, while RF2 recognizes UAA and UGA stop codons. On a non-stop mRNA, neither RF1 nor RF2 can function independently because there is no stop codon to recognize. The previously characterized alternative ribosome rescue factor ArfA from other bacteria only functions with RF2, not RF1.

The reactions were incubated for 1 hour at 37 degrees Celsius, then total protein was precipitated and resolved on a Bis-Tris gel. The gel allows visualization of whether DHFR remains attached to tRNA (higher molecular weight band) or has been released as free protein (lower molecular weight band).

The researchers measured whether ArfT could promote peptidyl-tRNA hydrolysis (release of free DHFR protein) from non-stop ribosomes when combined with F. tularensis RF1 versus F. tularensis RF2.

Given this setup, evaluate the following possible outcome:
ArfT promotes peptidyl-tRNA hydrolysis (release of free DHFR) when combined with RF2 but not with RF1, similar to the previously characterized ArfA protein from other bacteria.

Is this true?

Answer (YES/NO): NO